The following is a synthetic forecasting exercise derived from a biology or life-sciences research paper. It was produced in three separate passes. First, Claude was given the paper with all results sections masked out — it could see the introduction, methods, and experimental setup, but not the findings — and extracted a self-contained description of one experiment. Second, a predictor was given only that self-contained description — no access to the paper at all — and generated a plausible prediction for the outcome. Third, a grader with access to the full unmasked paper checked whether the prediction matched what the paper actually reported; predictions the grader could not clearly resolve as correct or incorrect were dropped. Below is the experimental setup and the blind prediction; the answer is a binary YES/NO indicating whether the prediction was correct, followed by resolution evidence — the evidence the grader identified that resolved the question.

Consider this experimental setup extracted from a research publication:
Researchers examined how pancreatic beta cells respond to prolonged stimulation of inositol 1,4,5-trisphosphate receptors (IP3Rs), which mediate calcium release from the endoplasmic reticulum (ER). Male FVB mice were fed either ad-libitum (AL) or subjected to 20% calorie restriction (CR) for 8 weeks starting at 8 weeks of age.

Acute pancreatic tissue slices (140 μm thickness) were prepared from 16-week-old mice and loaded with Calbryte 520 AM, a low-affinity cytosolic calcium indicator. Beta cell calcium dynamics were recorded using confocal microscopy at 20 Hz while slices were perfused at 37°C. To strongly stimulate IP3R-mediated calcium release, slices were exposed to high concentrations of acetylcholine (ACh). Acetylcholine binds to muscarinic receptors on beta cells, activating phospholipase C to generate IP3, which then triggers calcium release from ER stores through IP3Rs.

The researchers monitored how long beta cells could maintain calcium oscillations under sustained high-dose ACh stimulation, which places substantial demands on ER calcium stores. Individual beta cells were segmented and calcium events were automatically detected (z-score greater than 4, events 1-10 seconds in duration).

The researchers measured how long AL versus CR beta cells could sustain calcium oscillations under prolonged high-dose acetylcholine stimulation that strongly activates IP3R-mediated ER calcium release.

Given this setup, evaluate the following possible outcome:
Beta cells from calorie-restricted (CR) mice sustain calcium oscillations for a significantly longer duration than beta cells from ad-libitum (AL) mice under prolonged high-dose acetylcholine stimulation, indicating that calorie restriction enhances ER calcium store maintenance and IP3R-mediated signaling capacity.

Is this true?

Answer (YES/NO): YES